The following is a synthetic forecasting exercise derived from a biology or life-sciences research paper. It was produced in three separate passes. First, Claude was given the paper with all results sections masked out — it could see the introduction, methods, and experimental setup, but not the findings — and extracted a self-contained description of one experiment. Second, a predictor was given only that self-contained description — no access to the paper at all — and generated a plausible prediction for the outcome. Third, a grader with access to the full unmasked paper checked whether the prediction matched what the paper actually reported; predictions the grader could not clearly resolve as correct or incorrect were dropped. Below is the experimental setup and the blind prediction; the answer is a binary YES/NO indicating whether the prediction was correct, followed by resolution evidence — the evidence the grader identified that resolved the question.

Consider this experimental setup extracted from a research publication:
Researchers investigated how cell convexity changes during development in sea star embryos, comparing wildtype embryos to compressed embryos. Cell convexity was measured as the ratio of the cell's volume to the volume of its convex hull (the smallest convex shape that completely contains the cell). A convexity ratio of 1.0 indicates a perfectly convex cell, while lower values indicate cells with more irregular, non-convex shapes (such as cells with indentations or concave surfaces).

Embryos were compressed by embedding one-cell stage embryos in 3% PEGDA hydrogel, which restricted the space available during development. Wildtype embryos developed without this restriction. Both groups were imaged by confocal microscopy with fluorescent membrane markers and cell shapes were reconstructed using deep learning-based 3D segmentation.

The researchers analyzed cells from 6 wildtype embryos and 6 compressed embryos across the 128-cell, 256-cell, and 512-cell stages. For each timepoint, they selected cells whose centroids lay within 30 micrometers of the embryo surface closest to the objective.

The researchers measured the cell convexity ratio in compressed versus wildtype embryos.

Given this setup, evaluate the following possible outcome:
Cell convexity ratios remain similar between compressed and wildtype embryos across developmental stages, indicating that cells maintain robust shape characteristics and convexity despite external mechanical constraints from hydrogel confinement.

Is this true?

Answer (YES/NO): NO